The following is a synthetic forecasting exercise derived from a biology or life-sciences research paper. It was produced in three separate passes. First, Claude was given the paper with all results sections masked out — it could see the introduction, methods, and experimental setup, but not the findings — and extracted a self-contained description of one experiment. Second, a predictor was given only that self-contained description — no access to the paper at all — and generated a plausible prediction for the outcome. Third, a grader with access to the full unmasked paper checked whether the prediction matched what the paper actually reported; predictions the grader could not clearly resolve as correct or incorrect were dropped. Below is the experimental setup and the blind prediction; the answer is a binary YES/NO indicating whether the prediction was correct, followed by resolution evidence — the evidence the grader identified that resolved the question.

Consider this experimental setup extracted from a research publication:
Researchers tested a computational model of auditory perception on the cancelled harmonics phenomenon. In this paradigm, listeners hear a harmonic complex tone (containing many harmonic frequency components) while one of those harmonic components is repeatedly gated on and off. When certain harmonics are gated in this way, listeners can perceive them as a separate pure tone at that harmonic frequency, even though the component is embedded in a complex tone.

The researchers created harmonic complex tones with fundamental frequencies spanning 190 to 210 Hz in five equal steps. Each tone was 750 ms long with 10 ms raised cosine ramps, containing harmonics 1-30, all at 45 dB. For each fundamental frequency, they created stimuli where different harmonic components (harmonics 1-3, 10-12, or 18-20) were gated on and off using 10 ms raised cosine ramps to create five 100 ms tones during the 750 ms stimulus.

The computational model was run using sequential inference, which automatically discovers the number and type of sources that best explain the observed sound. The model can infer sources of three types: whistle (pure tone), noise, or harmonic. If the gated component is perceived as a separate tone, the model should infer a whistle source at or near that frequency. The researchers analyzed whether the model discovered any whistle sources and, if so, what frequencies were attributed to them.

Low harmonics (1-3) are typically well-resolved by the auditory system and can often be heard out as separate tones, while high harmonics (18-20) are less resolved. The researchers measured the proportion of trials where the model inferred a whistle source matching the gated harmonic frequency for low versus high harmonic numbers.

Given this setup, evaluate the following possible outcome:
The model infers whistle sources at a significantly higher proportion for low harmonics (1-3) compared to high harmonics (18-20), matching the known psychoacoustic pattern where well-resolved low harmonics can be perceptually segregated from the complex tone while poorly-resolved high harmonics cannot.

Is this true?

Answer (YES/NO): YES